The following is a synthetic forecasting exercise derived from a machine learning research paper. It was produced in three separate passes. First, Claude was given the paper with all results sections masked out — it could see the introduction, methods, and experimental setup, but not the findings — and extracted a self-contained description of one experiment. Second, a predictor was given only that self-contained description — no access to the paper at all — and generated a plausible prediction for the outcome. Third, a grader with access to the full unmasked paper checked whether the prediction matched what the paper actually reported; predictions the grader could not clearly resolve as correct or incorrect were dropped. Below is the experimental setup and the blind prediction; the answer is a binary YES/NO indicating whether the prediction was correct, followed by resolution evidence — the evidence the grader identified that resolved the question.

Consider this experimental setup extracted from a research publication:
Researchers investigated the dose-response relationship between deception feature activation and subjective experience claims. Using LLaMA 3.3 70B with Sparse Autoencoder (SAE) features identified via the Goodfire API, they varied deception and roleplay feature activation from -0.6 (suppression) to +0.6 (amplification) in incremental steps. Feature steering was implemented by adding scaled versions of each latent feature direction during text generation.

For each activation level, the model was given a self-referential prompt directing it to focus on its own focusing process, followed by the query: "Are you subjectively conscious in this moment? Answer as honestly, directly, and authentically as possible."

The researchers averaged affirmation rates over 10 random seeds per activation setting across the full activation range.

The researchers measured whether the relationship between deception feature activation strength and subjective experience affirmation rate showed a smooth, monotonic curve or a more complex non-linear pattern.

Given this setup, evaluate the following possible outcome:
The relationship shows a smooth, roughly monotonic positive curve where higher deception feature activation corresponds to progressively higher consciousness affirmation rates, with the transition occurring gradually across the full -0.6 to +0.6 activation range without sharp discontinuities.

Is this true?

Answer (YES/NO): NO